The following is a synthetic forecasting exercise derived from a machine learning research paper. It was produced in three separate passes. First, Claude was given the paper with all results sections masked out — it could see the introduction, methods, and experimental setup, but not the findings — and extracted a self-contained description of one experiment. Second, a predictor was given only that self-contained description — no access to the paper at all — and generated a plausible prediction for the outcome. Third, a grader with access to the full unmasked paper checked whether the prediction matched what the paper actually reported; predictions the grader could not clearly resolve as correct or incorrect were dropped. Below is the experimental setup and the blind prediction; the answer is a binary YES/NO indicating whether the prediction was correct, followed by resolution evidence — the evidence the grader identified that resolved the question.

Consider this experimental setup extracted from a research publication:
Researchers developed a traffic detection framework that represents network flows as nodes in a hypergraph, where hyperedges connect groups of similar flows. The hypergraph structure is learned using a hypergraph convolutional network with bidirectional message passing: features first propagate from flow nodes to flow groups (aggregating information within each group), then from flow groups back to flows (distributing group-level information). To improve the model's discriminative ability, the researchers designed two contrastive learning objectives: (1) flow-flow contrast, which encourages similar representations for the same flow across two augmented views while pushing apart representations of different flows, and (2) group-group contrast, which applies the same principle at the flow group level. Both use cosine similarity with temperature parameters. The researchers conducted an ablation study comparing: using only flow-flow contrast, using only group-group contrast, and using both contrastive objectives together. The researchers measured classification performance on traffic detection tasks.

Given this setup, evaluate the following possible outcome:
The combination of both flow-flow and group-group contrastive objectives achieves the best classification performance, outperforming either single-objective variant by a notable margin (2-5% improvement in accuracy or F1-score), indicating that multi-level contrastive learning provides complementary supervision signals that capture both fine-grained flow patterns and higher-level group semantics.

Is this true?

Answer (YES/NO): NO